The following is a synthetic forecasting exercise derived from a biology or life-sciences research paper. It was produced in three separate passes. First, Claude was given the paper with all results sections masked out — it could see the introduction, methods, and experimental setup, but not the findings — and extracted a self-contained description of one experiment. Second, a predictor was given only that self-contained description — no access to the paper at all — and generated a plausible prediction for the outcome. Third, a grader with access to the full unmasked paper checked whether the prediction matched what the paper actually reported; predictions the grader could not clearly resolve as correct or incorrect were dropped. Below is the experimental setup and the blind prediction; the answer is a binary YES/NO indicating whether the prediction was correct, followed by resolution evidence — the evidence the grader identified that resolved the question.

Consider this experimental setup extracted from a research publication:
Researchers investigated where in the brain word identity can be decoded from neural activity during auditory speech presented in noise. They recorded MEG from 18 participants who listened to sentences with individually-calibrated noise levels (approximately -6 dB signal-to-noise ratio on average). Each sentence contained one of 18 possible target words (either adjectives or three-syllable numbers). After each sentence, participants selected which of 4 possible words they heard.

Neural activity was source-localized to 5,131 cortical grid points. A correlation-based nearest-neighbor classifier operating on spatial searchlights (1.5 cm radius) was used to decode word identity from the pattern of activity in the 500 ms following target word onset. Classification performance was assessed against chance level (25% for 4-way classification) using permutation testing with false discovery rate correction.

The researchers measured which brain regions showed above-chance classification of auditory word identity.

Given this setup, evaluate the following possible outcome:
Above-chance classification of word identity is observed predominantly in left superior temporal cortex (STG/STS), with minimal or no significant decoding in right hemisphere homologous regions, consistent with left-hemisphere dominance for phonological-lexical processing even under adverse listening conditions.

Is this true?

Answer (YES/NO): NO